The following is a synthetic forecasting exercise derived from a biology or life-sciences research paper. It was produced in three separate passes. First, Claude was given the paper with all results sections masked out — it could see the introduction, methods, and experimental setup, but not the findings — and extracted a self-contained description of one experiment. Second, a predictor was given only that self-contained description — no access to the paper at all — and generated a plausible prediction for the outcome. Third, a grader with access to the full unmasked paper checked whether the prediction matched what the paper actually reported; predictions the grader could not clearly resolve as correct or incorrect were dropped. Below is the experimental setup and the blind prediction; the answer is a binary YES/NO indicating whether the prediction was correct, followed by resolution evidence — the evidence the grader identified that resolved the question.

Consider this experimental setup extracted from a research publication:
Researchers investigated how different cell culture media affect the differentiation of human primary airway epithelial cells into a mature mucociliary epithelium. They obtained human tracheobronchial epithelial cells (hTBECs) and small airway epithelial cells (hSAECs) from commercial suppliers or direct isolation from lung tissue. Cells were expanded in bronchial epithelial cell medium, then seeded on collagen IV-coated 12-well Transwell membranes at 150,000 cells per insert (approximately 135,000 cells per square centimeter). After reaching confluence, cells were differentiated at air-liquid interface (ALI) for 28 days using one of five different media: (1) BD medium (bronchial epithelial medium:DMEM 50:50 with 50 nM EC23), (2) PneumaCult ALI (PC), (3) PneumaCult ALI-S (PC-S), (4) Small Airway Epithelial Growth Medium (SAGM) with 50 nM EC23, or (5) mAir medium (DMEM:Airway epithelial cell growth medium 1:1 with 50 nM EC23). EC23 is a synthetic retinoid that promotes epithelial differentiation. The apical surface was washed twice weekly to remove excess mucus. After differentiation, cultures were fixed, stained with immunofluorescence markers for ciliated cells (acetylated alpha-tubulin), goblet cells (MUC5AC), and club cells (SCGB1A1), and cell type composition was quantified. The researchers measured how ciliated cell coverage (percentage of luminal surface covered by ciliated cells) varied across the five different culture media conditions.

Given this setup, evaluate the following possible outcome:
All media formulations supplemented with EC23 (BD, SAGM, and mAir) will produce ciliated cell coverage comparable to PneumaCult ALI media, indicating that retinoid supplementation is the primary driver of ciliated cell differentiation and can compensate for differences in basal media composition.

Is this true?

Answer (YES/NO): NO